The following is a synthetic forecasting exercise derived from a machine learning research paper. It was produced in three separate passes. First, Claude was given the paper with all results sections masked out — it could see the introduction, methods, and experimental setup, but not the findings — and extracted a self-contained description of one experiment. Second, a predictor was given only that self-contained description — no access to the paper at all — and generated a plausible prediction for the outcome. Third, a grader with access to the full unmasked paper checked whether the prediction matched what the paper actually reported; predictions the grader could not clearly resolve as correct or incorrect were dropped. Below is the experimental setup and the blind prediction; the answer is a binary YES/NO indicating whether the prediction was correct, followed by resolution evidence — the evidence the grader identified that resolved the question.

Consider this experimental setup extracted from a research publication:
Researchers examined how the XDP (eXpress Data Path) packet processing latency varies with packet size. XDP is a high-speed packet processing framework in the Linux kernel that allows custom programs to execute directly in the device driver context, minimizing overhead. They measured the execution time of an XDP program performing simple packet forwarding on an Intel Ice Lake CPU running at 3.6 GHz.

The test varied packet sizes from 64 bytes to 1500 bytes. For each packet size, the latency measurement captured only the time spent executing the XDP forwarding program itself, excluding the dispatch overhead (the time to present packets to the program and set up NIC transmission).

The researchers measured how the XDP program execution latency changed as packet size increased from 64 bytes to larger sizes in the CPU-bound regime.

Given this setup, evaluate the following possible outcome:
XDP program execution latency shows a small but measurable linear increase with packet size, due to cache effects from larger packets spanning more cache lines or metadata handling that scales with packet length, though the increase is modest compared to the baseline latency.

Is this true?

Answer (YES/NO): NO